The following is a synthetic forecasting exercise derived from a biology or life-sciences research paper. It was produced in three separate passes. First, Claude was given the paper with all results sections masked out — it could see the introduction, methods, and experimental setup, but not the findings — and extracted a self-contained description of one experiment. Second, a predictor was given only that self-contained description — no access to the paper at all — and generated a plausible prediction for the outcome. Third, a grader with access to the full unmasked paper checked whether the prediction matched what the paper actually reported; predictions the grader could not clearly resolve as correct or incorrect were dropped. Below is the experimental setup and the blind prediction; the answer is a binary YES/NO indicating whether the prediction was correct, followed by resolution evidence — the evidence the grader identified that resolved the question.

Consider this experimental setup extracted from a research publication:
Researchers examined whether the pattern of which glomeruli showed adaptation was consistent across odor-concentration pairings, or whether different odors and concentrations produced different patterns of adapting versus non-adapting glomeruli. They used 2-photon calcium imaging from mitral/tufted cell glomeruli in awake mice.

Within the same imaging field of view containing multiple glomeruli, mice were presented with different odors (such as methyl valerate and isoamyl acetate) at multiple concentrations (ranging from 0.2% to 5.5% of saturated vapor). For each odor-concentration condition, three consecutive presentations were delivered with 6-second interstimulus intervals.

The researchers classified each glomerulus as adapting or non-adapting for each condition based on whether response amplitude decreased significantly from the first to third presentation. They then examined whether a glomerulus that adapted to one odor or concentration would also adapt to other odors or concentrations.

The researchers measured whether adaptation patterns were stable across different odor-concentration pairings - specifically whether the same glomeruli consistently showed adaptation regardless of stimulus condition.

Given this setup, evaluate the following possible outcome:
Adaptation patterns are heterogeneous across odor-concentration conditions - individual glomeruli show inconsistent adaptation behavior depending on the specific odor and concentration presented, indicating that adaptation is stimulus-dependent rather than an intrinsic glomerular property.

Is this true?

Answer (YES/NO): YES